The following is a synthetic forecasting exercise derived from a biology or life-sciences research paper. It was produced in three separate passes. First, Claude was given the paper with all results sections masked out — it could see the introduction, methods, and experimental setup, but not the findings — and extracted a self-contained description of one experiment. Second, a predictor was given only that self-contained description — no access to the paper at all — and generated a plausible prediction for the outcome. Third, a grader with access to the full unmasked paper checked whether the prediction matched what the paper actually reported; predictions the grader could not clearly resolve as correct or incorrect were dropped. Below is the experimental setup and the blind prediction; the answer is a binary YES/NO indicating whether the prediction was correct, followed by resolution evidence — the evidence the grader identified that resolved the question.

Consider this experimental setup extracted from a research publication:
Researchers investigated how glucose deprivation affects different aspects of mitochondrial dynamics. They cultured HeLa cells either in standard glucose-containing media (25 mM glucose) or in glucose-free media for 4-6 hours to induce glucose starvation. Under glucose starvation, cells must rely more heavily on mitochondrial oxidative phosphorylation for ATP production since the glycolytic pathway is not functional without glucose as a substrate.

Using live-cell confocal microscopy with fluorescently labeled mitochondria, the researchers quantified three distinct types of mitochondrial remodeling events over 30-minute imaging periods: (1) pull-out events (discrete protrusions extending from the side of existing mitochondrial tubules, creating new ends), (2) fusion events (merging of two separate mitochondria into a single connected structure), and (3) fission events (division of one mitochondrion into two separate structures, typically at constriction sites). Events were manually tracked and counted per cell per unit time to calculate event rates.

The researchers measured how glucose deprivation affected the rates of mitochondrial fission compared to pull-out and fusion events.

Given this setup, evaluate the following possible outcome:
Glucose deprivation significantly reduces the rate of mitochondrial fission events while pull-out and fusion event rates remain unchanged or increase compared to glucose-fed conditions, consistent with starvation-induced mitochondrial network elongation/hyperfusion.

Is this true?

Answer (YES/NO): NO